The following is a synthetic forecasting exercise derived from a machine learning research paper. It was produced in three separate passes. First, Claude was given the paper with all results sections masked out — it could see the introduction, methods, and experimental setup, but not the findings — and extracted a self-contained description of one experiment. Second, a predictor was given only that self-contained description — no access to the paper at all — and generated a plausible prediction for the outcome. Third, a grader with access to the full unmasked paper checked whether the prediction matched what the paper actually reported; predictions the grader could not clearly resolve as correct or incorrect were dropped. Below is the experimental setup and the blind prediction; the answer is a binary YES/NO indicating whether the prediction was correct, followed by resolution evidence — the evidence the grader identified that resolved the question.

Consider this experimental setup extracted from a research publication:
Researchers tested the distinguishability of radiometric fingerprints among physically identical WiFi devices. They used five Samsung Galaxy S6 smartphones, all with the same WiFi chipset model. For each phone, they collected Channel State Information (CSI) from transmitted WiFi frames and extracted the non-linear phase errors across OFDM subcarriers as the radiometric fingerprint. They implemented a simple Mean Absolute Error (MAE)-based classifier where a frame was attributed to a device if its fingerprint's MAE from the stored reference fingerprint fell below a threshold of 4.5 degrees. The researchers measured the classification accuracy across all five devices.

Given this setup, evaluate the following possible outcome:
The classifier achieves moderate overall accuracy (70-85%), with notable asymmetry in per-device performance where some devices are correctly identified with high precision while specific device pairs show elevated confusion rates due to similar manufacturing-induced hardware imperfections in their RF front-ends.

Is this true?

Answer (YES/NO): NO